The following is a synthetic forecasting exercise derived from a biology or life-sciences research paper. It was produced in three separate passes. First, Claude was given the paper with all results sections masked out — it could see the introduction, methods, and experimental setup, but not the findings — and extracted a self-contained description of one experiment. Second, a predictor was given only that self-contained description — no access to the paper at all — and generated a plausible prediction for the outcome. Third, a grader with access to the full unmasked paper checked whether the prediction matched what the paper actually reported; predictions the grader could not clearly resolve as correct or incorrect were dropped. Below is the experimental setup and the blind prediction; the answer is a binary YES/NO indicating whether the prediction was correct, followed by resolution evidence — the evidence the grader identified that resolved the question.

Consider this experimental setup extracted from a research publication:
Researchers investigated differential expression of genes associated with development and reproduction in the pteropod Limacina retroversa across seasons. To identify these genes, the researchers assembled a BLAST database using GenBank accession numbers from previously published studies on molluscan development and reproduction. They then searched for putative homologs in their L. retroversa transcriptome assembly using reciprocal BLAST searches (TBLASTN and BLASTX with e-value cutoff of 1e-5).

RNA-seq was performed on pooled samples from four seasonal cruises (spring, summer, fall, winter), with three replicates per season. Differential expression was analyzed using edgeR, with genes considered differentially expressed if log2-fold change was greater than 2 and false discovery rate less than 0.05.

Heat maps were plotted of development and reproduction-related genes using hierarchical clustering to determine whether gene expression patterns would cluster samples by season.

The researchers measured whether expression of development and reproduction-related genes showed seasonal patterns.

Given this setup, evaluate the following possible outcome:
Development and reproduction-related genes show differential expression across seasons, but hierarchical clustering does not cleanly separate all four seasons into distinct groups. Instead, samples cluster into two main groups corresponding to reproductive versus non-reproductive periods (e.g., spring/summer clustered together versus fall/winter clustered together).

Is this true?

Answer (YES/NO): NO